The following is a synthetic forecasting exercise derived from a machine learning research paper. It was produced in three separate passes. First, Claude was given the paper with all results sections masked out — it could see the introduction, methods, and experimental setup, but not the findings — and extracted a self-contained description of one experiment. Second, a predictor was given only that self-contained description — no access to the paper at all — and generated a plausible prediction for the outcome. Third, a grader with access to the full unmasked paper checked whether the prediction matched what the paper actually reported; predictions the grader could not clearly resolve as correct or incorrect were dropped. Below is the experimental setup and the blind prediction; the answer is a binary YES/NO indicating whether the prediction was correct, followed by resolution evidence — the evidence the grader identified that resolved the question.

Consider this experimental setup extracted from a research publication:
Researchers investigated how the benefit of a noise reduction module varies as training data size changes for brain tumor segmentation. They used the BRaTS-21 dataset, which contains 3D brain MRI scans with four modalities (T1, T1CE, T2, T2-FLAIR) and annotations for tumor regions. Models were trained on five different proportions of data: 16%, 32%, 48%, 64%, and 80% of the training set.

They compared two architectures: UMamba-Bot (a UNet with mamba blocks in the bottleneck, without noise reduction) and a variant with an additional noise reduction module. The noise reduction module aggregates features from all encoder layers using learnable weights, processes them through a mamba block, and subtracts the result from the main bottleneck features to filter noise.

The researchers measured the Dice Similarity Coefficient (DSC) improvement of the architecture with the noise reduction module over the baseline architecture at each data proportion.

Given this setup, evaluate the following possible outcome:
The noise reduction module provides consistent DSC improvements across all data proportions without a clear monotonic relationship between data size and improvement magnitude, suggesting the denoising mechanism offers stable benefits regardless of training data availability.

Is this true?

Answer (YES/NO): NO